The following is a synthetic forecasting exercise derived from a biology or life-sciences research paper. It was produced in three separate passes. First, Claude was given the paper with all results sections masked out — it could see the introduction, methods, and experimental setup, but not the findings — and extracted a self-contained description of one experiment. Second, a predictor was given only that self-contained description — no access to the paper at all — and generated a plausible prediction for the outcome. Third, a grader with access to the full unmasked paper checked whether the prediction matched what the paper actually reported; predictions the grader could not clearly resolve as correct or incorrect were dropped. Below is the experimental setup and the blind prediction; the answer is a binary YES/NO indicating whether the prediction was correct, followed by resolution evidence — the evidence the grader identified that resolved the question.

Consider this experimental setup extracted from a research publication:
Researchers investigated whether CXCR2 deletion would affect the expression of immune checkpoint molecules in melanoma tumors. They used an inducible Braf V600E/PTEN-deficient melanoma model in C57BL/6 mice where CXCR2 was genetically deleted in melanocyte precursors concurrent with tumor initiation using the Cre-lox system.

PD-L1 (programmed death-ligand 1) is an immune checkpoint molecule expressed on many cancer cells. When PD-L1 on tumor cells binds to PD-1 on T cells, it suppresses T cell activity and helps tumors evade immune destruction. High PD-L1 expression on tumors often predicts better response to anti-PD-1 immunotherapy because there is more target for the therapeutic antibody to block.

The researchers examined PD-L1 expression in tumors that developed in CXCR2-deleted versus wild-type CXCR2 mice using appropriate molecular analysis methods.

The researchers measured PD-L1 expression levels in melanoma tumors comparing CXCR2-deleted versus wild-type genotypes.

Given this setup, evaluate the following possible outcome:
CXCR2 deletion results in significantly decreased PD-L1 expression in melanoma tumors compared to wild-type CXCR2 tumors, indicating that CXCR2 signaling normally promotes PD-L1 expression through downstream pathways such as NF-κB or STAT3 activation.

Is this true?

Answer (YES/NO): NO